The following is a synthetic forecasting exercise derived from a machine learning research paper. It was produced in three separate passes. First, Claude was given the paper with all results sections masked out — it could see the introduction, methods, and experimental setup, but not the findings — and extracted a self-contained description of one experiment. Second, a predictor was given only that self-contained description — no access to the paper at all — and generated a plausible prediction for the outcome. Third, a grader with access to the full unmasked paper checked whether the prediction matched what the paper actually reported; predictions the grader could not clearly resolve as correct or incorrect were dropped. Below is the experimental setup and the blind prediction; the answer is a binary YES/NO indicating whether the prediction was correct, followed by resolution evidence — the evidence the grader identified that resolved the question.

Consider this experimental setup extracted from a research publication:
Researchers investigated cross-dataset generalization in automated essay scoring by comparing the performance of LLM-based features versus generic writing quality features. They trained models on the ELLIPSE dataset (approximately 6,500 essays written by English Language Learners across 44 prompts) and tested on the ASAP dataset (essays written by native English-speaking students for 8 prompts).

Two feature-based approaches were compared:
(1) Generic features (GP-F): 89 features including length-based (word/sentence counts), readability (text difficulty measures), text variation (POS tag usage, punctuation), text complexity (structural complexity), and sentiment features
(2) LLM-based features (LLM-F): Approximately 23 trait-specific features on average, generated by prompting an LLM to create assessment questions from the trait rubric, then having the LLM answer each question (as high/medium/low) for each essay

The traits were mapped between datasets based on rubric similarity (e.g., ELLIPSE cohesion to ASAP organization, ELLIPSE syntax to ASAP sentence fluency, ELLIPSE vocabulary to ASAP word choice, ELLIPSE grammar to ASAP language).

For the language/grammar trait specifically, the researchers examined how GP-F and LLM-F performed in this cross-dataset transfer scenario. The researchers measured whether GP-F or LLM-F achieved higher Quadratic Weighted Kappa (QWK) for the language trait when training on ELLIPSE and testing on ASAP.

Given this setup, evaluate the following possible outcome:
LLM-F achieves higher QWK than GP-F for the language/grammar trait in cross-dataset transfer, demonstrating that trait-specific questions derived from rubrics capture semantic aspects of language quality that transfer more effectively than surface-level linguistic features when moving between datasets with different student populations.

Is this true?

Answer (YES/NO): YES